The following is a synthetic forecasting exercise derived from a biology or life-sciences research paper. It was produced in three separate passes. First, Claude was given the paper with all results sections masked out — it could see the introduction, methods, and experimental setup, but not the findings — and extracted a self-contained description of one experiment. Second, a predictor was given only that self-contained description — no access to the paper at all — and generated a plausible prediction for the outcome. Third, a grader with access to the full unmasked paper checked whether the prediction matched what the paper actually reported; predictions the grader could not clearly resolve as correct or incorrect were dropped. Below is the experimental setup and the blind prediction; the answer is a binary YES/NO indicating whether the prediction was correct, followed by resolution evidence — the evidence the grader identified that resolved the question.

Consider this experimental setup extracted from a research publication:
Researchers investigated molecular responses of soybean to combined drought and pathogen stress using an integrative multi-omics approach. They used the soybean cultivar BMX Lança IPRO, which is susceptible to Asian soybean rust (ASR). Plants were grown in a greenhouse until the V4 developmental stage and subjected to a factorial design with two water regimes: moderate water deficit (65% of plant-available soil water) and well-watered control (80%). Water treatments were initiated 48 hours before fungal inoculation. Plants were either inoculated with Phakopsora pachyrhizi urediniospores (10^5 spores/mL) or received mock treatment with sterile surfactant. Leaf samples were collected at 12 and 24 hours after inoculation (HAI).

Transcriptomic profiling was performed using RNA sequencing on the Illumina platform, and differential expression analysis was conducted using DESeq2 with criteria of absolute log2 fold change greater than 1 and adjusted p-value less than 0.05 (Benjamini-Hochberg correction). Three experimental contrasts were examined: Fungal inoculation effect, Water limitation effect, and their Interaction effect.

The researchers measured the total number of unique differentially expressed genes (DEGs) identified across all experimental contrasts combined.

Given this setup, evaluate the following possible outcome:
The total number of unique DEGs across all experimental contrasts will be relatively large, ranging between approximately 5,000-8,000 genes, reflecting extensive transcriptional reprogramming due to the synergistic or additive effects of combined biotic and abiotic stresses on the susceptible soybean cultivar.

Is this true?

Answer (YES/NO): NO